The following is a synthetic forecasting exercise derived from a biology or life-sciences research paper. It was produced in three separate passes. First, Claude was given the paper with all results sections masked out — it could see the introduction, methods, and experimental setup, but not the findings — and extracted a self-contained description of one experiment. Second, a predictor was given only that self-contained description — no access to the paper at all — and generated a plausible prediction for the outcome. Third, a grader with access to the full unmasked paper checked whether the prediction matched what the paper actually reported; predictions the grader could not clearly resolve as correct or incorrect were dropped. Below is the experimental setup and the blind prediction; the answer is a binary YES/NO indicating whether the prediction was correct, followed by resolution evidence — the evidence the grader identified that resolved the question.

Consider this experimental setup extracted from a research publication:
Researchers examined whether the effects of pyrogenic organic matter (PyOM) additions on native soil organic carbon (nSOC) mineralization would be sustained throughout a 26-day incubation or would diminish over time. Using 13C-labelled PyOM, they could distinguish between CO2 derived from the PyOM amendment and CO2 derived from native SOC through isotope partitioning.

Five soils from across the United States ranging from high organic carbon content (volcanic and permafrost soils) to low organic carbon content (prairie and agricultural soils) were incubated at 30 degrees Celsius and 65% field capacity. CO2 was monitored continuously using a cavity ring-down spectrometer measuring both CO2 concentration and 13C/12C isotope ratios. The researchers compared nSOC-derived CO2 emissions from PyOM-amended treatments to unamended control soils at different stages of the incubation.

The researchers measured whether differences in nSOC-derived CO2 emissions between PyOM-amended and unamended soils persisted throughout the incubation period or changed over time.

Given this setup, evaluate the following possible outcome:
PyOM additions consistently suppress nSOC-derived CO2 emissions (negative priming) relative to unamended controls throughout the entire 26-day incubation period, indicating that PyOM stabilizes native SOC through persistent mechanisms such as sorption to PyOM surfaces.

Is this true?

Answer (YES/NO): NO